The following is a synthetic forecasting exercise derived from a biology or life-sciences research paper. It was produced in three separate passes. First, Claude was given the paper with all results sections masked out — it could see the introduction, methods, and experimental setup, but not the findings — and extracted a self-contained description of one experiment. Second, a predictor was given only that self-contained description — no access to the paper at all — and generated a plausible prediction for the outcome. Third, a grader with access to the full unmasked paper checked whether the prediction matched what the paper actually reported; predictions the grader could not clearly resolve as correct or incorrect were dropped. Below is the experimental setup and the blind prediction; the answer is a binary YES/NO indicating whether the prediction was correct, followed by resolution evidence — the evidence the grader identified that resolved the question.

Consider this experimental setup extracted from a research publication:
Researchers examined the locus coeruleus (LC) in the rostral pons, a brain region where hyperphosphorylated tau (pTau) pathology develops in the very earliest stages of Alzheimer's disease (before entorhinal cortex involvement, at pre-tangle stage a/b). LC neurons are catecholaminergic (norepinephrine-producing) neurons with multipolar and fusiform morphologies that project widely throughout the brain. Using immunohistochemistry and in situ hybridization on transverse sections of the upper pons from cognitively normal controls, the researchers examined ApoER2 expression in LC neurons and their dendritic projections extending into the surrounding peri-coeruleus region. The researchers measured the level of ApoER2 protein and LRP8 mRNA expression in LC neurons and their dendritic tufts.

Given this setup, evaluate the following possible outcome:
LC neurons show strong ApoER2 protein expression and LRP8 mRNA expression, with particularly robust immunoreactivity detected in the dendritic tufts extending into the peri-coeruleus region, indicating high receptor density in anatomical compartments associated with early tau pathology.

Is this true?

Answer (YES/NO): YES